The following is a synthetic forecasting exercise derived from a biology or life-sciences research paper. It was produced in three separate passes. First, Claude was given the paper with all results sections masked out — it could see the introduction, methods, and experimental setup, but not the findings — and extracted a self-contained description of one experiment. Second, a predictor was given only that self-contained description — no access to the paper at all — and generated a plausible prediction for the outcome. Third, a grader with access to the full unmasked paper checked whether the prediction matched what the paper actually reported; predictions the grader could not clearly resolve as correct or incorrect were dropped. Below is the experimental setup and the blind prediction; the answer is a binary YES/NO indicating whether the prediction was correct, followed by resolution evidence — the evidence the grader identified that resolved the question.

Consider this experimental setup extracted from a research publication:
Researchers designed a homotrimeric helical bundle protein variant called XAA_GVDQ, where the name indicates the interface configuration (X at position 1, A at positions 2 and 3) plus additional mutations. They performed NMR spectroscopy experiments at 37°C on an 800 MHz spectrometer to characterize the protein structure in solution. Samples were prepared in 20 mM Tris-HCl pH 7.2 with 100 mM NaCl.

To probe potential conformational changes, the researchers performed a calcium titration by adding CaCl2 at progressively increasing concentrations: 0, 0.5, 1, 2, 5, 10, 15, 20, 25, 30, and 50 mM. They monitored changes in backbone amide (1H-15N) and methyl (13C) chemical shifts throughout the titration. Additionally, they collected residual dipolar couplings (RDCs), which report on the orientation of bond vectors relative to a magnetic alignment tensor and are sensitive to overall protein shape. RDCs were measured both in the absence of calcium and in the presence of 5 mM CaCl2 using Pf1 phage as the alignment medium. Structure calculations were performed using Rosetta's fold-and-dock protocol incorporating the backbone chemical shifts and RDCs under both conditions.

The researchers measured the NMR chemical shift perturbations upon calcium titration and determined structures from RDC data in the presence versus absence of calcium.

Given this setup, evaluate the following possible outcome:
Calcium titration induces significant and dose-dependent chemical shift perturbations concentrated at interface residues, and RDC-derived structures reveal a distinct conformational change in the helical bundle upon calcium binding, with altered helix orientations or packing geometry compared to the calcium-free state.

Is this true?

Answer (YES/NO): NO